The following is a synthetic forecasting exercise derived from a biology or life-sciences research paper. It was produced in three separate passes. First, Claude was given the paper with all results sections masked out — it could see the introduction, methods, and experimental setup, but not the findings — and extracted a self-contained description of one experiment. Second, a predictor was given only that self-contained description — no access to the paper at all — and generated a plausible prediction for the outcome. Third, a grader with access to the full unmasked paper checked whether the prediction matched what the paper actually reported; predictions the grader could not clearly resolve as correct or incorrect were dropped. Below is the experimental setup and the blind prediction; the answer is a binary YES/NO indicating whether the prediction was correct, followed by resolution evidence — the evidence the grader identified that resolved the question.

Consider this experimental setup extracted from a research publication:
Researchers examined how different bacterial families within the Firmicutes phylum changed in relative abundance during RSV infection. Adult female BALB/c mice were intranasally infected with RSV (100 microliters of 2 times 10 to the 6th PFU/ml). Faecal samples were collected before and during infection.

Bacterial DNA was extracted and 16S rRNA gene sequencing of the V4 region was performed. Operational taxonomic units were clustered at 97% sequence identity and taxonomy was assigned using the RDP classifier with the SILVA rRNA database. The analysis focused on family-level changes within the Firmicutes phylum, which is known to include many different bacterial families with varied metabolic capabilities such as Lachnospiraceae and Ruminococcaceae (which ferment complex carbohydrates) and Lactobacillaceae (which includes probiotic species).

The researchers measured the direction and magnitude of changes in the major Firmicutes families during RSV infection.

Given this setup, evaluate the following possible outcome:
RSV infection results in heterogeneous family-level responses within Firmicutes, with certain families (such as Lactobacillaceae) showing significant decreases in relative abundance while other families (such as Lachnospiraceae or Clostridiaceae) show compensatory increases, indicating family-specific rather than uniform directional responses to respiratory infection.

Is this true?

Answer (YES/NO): NO